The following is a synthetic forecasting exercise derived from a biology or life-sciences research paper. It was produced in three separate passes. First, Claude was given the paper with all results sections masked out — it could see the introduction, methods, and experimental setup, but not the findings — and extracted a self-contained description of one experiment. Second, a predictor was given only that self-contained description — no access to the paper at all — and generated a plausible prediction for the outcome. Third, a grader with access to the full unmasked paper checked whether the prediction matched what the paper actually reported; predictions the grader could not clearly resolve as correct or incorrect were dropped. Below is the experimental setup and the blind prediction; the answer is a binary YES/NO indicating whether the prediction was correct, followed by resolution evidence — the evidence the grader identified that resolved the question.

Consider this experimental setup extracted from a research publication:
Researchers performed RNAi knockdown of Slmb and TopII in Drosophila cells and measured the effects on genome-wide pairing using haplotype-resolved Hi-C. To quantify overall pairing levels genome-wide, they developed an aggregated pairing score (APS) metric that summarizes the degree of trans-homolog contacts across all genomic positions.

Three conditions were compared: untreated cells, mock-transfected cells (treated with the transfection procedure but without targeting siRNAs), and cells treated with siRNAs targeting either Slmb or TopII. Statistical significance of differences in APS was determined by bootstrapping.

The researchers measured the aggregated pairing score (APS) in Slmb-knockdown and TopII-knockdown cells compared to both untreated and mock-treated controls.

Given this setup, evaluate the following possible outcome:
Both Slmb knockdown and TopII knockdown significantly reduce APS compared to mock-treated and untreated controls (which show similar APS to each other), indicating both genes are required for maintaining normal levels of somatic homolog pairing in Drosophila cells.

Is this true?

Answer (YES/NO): NO